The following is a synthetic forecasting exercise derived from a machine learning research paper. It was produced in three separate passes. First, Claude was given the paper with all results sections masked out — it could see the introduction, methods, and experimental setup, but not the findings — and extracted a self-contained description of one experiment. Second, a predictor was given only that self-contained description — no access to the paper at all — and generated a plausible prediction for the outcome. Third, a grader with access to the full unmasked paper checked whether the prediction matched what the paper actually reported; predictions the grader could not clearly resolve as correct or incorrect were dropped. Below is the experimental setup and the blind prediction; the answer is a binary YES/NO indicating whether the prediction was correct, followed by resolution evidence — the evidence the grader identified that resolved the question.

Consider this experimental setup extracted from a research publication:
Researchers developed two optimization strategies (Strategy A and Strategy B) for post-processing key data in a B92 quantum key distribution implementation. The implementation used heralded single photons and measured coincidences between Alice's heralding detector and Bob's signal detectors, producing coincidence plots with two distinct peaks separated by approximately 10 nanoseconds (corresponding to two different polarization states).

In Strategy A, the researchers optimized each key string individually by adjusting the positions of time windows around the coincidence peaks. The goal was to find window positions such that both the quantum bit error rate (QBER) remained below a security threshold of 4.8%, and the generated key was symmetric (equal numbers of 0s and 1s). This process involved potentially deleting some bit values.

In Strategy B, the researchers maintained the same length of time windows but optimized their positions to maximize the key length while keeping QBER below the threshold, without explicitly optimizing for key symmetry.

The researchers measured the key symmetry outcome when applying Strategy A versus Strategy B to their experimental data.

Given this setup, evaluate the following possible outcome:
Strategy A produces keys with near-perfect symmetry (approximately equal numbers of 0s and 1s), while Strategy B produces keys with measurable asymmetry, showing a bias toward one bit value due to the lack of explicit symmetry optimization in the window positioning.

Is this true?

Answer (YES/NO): YES